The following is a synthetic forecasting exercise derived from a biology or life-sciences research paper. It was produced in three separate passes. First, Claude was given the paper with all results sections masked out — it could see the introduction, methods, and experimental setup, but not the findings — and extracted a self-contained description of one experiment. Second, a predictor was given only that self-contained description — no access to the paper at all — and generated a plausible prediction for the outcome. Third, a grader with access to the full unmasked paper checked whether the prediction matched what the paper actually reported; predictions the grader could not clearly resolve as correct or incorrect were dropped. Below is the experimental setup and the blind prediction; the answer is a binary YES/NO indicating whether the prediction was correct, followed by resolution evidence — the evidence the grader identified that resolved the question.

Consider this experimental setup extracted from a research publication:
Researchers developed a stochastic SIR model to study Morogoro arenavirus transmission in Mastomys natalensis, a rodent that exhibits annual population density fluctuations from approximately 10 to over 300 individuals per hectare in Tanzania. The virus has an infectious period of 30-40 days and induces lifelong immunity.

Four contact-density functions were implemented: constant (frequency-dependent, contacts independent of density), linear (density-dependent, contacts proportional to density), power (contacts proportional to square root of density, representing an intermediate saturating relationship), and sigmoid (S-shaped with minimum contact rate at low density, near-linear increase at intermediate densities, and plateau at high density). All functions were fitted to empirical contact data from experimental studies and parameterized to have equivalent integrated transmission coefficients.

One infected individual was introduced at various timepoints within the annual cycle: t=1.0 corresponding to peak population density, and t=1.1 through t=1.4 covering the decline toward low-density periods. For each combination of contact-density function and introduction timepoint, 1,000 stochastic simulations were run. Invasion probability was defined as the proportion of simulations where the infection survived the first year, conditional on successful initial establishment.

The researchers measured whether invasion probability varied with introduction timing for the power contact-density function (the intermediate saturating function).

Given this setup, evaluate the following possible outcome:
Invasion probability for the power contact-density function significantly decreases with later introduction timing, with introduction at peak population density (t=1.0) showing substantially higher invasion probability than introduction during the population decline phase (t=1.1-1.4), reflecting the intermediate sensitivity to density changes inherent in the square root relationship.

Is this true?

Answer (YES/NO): NO